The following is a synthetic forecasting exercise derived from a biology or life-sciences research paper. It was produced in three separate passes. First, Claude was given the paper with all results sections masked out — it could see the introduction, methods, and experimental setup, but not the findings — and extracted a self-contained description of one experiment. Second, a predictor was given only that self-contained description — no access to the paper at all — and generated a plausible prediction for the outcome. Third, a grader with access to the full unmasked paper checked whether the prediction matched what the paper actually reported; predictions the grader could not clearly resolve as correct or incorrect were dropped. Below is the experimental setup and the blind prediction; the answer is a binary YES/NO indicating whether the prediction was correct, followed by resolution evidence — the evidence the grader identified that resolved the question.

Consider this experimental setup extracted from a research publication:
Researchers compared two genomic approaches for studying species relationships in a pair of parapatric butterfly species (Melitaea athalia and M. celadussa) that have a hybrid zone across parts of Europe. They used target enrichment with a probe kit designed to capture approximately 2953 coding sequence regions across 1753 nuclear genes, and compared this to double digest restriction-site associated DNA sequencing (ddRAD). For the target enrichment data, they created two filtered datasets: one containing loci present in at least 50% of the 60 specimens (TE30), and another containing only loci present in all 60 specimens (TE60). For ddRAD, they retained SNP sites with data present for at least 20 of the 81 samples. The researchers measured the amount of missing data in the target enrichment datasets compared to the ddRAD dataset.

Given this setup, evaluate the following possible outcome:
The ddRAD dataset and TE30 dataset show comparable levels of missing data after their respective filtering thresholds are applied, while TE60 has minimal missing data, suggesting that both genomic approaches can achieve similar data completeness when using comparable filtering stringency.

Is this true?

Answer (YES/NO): NO